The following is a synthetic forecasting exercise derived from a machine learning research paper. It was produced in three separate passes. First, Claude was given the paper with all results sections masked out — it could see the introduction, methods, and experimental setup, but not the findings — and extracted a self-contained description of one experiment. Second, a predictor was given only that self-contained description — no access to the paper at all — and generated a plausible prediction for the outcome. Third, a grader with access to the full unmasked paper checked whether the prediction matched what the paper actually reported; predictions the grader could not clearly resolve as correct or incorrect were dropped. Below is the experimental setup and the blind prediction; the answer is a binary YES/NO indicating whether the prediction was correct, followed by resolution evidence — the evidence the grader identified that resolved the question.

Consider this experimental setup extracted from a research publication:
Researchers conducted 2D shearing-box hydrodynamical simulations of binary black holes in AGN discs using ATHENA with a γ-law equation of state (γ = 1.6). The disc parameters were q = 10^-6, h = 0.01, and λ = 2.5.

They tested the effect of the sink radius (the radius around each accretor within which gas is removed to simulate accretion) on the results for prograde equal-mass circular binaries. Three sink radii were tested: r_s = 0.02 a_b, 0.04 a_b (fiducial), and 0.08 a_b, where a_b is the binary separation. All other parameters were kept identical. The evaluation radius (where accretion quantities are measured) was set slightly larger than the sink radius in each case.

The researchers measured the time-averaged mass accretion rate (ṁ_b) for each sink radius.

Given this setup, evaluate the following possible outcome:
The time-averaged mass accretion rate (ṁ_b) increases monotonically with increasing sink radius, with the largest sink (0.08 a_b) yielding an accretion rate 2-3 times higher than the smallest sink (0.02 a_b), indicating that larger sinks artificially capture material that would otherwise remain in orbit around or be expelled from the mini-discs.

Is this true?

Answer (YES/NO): NO